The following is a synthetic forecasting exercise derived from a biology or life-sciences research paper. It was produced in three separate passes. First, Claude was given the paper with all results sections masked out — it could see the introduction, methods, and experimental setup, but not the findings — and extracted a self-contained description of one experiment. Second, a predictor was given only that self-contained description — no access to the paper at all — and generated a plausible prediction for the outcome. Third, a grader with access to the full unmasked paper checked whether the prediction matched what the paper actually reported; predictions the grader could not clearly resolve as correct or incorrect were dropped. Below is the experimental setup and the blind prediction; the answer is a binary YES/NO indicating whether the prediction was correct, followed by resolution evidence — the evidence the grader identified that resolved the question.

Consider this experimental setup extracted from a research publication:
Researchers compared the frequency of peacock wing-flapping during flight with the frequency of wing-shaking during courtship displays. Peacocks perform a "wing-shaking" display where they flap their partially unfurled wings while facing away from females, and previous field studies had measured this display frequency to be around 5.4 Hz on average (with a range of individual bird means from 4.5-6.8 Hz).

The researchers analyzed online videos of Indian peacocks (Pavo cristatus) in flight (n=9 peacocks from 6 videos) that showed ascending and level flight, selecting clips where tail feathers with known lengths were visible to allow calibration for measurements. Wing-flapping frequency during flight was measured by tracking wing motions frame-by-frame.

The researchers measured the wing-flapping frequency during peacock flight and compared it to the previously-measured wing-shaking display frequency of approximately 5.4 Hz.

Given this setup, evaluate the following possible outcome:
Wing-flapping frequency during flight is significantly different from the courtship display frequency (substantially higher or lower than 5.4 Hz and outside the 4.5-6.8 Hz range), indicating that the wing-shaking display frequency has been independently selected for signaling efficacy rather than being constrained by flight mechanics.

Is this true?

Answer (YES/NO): NO